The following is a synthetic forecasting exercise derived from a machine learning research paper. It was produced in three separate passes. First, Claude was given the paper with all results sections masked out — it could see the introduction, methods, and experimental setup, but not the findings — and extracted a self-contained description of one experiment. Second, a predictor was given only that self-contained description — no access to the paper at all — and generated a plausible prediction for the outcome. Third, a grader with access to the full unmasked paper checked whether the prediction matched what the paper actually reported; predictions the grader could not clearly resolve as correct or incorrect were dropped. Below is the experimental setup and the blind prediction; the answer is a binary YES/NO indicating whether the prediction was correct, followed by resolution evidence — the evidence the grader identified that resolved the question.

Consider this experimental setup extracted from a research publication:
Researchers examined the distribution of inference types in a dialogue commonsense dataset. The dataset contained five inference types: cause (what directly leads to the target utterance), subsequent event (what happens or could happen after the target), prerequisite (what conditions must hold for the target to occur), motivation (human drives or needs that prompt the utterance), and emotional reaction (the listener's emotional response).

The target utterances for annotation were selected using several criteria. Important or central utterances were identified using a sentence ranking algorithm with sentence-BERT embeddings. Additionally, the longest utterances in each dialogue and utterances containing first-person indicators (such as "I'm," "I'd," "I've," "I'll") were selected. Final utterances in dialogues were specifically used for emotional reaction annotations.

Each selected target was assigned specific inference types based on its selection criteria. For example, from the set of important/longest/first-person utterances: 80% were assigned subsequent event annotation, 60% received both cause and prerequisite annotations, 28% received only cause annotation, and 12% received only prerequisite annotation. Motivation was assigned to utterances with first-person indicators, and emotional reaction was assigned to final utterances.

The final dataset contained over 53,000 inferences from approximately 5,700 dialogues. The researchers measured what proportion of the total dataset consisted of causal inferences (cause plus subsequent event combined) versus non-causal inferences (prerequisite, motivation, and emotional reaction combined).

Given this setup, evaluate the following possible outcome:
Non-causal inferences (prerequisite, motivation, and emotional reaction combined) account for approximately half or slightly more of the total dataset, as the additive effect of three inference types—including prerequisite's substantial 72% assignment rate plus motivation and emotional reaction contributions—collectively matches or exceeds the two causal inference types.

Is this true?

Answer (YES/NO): NO